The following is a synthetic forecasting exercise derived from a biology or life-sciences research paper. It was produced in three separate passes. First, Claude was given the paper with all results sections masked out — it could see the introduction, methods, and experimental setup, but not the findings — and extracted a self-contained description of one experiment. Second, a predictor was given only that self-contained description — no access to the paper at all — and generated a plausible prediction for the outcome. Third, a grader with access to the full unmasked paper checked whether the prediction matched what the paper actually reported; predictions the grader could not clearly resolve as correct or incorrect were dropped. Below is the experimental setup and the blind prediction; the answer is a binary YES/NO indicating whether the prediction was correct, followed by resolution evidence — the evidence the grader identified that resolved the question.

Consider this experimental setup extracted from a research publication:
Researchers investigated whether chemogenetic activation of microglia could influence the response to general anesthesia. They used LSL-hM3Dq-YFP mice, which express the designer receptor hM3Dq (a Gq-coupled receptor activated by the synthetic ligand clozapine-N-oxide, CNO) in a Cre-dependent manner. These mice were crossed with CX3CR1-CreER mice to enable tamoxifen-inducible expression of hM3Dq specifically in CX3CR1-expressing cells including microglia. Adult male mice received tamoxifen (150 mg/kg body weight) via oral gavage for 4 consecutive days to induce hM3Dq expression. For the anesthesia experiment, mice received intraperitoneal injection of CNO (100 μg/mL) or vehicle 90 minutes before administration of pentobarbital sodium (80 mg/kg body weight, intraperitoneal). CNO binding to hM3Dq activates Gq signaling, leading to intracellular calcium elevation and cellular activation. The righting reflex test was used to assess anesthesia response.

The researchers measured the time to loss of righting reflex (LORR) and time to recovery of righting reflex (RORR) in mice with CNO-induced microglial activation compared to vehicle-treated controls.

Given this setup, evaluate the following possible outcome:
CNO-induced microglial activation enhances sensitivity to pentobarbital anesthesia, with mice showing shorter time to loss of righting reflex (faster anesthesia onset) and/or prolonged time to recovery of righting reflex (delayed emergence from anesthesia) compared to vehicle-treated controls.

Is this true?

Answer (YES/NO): YES